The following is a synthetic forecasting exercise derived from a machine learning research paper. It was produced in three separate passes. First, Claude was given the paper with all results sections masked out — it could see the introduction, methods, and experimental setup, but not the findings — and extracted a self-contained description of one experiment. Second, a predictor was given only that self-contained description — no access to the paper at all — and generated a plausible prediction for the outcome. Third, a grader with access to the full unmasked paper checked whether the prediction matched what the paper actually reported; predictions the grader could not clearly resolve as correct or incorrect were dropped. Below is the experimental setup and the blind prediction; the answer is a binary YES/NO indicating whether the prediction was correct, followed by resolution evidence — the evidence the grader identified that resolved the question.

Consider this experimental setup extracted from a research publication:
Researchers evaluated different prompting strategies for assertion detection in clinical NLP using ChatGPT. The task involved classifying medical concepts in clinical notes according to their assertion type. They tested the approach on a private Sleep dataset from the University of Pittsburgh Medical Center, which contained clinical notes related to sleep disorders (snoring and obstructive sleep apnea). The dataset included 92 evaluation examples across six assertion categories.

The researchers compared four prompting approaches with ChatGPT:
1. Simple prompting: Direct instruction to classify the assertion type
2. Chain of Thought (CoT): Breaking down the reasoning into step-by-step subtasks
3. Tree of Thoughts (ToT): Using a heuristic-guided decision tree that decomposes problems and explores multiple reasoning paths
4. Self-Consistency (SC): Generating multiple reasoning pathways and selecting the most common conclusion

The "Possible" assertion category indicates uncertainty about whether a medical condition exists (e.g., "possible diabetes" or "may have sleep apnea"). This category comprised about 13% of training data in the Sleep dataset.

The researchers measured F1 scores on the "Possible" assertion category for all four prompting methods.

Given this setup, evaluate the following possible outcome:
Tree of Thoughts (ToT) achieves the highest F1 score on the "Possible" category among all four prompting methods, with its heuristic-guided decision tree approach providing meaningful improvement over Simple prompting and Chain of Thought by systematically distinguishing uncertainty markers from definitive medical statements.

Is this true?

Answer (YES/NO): YES